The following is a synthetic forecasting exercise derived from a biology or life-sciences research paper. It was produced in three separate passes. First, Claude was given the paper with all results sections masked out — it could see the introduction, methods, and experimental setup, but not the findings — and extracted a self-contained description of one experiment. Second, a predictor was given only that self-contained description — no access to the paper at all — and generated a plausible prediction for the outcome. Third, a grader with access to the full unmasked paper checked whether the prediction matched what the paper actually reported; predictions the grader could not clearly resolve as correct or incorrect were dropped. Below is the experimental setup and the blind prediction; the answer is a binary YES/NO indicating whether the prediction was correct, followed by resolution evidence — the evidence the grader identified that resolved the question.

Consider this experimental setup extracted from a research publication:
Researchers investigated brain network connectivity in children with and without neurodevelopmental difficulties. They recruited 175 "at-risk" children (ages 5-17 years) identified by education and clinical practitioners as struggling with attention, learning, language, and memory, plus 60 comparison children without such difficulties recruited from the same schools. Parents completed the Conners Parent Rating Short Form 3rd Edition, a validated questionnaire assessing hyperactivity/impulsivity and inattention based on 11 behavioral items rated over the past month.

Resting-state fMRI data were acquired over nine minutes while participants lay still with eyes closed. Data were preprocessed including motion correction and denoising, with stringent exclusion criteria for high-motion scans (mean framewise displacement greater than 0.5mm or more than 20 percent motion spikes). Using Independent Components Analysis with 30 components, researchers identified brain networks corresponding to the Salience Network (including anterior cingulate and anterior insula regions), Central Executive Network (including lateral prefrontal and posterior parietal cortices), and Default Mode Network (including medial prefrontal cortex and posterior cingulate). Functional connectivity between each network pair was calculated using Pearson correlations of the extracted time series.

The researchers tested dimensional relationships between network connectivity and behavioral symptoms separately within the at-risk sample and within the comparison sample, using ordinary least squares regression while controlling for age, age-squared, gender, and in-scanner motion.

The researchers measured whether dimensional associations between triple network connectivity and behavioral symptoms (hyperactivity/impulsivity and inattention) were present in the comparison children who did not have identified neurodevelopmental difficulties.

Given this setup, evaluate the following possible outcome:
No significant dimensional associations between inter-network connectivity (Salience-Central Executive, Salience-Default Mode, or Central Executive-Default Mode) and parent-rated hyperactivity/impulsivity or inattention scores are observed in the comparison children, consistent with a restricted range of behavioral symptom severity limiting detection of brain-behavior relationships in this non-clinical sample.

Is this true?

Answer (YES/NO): NO